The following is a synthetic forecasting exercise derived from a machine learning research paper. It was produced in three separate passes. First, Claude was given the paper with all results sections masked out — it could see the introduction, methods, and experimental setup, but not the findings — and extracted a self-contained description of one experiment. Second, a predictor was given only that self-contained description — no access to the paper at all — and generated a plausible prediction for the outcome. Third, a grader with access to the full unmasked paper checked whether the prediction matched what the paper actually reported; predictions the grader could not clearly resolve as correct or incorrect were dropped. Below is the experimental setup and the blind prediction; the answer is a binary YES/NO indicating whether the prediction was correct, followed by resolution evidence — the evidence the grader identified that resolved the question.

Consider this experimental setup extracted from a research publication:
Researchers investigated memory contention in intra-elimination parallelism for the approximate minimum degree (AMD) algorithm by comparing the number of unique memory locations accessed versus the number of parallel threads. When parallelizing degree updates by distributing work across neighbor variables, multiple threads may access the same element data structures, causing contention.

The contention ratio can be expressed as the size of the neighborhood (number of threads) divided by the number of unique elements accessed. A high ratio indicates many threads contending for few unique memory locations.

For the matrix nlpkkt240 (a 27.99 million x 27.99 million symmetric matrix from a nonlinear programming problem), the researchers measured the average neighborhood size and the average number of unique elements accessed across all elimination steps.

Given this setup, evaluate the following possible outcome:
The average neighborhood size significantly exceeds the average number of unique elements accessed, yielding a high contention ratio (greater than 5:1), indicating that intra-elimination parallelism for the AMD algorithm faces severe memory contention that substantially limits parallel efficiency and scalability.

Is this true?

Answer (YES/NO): NO